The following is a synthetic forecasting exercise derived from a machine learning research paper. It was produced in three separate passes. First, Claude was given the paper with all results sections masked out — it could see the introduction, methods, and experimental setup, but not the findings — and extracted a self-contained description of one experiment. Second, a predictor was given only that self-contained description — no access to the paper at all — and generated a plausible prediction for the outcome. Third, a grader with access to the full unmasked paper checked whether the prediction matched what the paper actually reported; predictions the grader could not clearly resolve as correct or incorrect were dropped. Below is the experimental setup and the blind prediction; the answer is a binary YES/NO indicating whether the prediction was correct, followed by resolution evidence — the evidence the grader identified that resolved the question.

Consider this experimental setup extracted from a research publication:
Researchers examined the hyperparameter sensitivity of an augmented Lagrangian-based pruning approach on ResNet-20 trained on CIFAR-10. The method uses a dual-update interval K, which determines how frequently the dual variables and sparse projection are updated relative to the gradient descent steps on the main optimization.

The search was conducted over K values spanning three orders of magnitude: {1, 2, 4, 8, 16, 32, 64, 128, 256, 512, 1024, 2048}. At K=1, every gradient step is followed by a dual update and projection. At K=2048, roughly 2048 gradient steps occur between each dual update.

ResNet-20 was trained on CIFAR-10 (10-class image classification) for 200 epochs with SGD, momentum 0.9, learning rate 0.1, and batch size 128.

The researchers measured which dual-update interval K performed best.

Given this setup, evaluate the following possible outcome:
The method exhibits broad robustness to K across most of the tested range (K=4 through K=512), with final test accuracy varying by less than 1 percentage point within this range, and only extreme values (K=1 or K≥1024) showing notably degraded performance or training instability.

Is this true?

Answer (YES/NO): NO